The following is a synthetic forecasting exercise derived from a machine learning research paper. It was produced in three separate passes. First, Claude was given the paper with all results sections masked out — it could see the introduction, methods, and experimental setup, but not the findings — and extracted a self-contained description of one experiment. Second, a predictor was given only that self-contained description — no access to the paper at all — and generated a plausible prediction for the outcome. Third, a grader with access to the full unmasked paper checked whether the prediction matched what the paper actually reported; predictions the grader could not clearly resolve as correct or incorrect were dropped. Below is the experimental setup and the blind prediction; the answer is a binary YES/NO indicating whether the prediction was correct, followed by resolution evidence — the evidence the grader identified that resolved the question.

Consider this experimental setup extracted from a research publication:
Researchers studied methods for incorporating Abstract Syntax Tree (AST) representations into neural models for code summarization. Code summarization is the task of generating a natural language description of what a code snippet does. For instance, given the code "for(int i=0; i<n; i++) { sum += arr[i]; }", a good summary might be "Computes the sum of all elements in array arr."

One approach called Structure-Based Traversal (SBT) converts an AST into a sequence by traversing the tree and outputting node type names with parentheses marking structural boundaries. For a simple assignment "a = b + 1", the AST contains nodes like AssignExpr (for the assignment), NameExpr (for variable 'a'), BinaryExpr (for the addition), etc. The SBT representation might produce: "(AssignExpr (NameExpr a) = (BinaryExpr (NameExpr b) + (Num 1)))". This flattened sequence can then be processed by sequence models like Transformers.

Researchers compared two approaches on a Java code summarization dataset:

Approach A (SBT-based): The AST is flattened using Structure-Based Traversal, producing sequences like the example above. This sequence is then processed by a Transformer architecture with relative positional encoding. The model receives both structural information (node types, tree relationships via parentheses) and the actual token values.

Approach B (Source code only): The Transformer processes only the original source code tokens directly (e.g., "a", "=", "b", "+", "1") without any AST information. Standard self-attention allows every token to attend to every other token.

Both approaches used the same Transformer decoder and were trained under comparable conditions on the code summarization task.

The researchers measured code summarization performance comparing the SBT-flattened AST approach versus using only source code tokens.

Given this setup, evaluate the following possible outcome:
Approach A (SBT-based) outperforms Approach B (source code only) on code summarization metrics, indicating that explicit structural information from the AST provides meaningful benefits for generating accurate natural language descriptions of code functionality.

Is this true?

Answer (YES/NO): NO